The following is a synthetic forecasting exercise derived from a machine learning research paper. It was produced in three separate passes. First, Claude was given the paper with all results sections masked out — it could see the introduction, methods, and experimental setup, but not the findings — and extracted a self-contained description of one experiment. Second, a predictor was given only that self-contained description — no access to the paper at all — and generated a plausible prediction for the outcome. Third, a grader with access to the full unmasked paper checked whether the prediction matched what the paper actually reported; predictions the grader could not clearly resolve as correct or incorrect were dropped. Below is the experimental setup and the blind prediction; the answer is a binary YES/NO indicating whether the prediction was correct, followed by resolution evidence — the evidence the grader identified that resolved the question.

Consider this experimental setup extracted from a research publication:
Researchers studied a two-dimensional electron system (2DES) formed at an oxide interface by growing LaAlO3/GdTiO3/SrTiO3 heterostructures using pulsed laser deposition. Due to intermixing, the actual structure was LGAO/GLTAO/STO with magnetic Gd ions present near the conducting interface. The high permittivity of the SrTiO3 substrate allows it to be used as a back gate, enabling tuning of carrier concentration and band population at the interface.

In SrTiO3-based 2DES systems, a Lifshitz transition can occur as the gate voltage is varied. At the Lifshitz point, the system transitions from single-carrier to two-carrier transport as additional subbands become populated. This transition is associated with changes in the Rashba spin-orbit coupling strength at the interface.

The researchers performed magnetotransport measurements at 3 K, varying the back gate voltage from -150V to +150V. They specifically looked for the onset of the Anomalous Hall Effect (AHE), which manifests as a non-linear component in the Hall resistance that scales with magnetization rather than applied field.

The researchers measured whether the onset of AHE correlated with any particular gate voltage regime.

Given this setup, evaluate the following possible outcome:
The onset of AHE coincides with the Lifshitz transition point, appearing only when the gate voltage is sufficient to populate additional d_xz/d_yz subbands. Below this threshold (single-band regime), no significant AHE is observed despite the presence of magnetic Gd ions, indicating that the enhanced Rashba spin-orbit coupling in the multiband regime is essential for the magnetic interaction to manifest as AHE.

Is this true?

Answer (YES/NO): YES